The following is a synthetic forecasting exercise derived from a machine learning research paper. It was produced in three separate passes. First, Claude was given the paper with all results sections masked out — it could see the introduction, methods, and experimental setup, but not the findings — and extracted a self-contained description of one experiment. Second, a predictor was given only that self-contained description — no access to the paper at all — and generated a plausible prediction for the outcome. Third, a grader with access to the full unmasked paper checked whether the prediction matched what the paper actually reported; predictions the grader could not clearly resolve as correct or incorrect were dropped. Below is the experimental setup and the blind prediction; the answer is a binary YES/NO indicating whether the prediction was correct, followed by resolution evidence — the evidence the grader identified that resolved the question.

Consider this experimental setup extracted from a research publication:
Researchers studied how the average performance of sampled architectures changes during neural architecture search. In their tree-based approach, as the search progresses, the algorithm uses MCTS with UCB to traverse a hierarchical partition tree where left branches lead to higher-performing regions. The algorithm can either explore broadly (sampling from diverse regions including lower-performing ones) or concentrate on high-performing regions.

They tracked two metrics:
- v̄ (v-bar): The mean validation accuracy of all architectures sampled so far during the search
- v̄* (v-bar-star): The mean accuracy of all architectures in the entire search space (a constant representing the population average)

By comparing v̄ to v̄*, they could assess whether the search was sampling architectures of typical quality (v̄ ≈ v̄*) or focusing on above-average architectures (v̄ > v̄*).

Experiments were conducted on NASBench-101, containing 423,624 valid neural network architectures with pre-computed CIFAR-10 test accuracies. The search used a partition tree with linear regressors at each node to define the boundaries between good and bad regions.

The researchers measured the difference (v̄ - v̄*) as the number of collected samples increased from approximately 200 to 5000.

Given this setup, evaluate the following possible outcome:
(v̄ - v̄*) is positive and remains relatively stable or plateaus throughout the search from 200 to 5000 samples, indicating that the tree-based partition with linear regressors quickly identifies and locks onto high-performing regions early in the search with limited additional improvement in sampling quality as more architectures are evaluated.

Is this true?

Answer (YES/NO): NO